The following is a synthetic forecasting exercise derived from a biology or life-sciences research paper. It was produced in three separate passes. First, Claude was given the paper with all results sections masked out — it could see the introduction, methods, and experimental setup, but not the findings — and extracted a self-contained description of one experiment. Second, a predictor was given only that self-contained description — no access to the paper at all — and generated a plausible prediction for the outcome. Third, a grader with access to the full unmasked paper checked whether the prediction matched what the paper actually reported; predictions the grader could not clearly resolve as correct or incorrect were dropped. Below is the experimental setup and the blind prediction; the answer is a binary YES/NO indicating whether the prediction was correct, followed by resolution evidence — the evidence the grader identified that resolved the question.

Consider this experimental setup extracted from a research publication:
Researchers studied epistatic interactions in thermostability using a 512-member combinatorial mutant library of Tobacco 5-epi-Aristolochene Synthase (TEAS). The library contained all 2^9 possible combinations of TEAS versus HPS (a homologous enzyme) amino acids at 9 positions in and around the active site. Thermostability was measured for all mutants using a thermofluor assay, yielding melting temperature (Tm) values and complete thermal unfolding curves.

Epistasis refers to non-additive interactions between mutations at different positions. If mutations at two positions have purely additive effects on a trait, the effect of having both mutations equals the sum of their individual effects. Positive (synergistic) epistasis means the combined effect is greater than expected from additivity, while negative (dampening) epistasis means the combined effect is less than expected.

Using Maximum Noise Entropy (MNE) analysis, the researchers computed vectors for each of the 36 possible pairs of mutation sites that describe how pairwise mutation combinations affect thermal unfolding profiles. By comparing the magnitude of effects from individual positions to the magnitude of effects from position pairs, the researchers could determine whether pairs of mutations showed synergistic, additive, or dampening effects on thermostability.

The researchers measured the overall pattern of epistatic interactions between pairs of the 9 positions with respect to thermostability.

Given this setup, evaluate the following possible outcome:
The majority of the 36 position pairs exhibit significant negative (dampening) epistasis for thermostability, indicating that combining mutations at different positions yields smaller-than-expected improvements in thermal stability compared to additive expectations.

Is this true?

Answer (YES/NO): NO